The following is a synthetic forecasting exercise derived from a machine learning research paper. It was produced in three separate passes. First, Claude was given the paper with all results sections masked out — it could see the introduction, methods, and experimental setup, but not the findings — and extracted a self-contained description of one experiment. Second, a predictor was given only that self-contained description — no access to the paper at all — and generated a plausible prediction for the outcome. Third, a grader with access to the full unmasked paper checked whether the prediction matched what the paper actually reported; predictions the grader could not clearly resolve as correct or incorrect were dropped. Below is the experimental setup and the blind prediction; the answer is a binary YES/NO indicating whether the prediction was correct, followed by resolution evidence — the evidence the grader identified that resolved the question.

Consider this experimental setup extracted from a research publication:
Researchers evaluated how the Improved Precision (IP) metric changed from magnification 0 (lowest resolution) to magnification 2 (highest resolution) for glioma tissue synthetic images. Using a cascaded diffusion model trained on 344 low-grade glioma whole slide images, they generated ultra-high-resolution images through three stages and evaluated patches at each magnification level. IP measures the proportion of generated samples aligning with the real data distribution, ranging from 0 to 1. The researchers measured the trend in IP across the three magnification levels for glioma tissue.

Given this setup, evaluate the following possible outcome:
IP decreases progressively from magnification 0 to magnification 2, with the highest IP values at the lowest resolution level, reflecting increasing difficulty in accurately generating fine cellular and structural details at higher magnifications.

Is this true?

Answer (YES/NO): NO